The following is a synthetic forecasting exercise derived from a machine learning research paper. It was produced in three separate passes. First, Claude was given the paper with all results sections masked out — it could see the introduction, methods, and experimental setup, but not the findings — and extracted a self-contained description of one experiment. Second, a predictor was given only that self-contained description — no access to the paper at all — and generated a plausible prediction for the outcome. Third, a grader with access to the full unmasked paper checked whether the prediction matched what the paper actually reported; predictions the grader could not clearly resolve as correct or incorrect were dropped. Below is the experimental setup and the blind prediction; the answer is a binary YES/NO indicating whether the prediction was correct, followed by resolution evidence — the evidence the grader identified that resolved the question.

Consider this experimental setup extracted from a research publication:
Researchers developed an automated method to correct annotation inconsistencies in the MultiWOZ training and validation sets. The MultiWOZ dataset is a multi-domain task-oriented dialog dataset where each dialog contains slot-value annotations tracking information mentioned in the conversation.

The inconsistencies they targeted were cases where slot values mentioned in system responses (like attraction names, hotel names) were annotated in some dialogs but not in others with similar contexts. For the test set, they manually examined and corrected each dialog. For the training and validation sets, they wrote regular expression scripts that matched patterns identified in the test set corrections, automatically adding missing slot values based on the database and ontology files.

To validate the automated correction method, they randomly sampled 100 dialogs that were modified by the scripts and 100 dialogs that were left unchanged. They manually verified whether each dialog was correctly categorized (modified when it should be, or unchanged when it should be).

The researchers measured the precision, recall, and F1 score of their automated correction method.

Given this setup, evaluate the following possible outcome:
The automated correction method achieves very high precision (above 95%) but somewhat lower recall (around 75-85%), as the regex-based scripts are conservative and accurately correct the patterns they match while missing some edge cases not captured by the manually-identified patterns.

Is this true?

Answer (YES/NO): NO